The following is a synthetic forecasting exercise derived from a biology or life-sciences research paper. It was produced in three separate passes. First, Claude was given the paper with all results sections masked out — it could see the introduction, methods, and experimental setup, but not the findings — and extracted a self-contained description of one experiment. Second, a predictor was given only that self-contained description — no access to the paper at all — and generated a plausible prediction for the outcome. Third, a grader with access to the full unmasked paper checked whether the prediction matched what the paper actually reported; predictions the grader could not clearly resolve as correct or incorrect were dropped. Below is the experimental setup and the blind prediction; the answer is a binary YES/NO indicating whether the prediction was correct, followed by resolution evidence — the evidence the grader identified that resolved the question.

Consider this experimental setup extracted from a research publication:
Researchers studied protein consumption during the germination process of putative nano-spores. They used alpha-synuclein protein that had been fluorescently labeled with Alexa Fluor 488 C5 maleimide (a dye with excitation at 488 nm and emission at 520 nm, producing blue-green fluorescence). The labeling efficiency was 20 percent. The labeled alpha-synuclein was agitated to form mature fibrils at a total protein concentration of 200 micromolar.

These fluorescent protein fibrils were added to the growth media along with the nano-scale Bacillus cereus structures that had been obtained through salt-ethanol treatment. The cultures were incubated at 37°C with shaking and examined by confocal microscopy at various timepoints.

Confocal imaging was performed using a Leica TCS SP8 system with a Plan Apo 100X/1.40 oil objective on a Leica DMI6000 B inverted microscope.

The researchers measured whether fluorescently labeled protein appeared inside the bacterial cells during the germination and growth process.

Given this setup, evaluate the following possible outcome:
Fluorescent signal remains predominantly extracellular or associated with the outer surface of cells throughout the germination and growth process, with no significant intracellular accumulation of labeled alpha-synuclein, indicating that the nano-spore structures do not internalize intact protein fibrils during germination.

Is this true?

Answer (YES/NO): NO